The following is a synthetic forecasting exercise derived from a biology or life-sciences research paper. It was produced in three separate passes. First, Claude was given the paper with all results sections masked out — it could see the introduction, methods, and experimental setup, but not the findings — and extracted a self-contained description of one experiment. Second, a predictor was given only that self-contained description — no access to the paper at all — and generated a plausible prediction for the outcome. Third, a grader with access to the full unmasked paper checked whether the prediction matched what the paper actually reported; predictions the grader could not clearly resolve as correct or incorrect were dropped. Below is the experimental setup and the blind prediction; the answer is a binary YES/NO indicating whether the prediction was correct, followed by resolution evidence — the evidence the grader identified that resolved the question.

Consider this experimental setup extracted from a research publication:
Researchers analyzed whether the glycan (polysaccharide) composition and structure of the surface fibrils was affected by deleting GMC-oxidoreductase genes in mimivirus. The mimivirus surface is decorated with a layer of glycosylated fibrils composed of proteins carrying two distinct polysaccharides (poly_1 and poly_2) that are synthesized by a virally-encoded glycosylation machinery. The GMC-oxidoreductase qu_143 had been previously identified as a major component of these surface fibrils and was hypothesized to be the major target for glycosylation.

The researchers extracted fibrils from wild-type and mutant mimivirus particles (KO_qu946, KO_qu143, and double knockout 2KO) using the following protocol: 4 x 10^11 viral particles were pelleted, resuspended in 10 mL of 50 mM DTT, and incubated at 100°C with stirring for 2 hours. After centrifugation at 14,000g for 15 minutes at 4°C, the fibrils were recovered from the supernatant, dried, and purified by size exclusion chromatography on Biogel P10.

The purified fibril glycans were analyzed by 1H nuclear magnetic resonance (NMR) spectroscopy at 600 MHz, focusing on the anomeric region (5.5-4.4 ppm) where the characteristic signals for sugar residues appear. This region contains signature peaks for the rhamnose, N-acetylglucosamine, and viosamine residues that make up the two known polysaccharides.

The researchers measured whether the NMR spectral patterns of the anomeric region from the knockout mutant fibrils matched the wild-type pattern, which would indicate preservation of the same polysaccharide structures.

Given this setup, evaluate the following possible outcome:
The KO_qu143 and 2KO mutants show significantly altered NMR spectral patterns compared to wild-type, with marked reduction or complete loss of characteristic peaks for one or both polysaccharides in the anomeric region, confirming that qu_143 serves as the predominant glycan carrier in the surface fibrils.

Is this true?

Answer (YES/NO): NO